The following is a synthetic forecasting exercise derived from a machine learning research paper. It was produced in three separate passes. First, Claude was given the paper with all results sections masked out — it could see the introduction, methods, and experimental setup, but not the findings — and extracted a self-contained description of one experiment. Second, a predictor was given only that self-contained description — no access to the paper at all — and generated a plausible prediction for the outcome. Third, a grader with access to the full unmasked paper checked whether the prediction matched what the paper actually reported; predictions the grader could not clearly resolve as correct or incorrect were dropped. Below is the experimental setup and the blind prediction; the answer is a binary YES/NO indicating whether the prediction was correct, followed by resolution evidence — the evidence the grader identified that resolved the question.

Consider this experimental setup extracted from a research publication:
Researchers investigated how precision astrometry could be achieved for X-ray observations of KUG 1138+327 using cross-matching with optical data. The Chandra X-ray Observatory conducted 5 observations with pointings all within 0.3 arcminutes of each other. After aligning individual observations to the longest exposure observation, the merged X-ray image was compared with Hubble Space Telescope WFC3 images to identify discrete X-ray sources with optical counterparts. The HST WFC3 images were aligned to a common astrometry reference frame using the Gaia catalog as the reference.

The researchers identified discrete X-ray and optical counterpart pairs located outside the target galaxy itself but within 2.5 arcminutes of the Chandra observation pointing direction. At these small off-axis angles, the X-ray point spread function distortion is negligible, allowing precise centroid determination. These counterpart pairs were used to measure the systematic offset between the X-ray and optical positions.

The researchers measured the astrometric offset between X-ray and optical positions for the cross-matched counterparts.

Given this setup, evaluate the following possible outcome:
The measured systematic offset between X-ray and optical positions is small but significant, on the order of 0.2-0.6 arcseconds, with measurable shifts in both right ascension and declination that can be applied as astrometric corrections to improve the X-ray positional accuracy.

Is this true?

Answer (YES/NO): NO